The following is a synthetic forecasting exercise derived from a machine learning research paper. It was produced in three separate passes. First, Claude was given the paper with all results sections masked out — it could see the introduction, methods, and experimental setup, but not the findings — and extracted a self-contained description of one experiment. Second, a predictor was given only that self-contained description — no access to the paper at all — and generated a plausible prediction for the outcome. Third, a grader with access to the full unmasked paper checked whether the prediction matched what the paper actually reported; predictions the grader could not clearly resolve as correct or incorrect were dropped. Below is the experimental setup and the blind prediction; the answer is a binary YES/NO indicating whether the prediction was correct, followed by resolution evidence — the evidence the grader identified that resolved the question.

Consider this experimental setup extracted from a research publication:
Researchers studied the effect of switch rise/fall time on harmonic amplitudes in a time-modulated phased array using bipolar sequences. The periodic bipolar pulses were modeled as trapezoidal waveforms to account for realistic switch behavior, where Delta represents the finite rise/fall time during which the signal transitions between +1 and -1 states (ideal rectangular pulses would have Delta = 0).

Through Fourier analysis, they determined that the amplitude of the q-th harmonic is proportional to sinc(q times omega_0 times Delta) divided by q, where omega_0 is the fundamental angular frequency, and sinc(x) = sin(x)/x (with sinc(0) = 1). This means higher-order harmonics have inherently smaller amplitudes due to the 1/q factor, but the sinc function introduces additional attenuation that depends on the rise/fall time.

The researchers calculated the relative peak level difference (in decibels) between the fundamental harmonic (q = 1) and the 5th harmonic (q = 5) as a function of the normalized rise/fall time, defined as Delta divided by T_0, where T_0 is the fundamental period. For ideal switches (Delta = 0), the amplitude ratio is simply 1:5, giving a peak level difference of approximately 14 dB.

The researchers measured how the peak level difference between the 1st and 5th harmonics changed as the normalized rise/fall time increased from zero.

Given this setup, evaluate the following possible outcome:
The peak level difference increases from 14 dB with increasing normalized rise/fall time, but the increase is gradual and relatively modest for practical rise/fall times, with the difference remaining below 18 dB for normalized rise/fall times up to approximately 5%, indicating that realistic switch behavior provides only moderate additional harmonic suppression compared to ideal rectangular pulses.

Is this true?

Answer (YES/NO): NO